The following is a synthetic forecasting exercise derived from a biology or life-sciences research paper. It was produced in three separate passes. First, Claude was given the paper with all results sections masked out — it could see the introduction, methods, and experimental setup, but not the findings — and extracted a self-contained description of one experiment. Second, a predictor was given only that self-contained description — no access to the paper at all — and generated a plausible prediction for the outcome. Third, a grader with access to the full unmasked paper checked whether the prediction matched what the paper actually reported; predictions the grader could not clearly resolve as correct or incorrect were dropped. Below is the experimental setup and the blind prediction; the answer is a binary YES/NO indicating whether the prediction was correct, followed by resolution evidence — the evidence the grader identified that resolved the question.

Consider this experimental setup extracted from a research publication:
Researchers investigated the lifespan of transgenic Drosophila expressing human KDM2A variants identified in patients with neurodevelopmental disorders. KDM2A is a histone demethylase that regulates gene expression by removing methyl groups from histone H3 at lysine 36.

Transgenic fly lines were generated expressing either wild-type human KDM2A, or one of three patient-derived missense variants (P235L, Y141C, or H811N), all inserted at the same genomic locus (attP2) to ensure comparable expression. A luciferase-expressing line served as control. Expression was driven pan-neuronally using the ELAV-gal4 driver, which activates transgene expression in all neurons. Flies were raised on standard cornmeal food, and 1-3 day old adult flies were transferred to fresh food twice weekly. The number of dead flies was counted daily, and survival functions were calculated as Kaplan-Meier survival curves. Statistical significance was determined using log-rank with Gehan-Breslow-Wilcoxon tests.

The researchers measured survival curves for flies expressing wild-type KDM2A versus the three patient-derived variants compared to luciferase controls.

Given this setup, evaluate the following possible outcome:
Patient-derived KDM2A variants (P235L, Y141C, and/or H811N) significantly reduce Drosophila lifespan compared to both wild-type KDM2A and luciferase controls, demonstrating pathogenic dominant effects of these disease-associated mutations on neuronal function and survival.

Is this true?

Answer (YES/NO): YES